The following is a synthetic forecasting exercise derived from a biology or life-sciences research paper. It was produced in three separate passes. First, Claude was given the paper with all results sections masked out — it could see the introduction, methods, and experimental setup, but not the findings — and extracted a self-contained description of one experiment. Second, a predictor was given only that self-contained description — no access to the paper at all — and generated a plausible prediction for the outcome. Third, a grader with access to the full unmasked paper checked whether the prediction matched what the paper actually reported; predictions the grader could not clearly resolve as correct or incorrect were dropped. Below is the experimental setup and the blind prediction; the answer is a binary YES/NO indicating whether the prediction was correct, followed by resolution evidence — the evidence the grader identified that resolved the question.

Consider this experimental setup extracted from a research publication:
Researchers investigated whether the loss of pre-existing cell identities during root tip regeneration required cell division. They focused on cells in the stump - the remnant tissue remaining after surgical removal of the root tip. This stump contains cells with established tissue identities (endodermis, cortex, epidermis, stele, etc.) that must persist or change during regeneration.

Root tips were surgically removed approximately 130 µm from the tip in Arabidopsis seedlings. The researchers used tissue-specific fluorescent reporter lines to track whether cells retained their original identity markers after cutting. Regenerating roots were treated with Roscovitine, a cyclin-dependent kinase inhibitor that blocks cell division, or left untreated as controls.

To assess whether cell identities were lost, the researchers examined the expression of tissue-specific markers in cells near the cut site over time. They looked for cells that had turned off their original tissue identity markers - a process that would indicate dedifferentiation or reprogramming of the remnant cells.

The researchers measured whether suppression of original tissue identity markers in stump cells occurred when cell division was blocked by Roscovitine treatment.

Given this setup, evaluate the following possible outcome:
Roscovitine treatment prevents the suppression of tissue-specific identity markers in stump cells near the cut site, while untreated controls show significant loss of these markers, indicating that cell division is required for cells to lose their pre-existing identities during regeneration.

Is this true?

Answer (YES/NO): NO